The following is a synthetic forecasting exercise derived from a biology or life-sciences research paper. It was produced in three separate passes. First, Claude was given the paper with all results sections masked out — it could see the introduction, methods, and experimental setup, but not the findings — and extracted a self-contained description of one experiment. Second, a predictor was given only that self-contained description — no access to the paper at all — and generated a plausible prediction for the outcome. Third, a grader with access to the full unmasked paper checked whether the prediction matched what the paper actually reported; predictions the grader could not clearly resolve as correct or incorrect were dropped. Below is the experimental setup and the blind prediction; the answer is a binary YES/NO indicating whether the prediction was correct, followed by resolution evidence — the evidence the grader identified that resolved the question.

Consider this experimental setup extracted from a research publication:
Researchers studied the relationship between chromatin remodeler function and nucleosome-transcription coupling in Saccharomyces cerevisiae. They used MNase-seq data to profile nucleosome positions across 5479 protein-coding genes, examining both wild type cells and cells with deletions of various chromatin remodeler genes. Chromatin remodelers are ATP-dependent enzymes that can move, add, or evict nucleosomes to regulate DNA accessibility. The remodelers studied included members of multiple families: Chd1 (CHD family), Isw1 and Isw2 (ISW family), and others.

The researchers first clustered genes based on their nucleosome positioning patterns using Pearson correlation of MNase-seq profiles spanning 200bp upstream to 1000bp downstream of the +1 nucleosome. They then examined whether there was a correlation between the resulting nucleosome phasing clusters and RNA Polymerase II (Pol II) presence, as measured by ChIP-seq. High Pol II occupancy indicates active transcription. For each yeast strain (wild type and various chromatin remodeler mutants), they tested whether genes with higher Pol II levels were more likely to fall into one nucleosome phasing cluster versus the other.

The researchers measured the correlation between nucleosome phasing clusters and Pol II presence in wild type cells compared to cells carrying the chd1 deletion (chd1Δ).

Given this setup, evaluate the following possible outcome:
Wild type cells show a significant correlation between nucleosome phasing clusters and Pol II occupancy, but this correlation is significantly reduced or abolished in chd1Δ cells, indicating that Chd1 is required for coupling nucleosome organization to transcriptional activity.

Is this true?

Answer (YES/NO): NO